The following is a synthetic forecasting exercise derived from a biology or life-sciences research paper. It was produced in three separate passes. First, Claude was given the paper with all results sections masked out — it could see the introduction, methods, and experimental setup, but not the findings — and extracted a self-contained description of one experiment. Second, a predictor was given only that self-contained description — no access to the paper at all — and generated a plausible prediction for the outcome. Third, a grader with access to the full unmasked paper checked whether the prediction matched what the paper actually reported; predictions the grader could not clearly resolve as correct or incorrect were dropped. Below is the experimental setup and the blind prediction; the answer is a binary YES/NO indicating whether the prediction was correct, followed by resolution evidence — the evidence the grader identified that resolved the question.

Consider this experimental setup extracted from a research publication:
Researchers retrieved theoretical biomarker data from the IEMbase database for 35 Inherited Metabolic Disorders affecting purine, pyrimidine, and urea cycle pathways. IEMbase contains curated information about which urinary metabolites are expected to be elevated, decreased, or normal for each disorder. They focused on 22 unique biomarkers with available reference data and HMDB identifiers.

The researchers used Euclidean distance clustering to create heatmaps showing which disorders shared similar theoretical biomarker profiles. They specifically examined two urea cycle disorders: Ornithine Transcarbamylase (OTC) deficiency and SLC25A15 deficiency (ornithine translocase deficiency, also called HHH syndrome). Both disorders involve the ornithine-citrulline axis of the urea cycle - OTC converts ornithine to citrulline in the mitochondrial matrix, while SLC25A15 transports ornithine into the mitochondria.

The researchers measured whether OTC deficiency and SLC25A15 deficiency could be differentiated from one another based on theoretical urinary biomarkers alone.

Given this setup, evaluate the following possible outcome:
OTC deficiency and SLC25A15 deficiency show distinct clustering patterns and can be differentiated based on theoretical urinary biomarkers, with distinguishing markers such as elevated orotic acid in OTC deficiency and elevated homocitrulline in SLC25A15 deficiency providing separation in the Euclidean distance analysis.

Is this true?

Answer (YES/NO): NO